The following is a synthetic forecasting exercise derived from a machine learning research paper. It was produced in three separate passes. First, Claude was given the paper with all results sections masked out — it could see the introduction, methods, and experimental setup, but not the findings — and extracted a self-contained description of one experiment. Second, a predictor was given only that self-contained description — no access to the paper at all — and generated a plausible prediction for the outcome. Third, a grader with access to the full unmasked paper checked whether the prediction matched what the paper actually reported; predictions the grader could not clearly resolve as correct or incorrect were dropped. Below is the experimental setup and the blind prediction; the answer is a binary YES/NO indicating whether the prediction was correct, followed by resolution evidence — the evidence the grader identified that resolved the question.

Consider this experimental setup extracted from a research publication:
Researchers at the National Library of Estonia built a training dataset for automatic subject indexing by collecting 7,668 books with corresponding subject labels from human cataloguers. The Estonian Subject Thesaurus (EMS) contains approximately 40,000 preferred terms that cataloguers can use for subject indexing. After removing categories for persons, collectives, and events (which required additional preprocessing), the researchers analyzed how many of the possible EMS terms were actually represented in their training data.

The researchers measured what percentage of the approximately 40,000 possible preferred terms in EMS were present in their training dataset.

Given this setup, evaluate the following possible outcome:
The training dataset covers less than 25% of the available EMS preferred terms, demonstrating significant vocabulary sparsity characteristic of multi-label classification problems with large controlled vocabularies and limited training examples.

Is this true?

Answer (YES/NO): YES